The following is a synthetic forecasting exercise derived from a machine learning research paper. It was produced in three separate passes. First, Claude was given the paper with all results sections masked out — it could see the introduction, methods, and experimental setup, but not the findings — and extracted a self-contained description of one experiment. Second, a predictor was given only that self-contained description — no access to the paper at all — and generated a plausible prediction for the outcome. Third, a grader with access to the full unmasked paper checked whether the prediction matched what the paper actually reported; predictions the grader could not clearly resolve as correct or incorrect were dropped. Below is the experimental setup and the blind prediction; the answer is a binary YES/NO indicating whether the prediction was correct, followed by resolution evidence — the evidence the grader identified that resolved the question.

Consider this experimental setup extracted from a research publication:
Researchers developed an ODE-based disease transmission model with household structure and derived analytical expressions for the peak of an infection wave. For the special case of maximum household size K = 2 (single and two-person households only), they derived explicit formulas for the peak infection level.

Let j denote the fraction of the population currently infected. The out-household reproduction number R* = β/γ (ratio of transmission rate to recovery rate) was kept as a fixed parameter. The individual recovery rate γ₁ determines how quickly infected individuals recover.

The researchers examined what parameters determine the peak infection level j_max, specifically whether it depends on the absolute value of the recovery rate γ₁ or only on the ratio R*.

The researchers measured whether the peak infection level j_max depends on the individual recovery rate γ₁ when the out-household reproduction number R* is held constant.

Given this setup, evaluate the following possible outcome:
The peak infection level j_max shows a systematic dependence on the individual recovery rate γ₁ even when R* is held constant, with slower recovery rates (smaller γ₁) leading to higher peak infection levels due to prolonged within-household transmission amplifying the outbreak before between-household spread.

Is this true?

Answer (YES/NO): NO